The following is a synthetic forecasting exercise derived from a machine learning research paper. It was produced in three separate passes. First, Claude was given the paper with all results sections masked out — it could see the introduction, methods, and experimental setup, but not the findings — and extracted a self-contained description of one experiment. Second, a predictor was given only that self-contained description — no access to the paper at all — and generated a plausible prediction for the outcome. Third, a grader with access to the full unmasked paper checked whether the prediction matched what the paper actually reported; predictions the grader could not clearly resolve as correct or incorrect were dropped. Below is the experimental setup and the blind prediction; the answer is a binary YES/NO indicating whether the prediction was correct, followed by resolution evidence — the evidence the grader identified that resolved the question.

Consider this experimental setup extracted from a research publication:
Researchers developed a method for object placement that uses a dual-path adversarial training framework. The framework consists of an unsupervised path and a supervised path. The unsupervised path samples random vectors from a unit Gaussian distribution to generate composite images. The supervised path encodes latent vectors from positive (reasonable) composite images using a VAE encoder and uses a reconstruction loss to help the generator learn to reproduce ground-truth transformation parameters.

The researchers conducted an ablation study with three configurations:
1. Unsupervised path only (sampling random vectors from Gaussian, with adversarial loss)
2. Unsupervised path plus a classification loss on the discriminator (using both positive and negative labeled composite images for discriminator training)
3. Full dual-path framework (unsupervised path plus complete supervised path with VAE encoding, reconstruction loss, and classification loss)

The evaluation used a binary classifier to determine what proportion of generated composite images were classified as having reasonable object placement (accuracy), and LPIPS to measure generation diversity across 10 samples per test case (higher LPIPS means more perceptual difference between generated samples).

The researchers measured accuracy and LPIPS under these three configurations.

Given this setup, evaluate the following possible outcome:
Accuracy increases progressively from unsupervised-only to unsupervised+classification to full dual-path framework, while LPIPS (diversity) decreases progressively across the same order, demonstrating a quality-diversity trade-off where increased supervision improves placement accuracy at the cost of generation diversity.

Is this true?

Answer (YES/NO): NO